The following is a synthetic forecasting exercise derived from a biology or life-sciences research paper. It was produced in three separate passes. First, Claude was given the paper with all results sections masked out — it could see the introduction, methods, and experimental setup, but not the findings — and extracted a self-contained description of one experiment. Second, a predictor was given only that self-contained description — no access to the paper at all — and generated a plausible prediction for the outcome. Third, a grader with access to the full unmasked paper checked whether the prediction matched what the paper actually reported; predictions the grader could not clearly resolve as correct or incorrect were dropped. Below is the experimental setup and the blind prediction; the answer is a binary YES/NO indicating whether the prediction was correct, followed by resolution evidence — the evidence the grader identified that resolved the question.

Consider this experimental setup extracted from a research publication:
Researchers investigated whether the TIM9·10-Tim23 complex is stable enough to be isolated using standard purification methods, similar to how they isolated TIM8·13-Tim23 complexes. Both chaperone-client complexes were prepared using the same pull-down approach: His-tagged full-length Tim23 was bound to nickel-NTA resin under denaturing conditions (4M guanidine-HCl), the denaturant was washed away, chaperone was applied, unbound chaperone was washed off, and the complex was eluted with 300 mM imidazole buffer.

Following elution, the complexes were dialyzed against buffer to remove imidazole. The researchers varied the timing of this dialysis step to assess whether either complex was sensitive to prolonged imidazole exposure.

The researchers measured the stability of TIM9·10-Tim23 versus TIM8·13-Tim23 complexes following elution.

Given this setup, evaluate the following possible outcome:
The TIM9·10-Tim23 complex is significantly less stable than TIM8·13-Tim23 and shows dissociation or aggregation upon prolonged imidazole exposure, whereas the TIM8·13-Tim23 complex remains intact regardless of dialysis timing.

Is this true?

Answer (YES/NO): YES